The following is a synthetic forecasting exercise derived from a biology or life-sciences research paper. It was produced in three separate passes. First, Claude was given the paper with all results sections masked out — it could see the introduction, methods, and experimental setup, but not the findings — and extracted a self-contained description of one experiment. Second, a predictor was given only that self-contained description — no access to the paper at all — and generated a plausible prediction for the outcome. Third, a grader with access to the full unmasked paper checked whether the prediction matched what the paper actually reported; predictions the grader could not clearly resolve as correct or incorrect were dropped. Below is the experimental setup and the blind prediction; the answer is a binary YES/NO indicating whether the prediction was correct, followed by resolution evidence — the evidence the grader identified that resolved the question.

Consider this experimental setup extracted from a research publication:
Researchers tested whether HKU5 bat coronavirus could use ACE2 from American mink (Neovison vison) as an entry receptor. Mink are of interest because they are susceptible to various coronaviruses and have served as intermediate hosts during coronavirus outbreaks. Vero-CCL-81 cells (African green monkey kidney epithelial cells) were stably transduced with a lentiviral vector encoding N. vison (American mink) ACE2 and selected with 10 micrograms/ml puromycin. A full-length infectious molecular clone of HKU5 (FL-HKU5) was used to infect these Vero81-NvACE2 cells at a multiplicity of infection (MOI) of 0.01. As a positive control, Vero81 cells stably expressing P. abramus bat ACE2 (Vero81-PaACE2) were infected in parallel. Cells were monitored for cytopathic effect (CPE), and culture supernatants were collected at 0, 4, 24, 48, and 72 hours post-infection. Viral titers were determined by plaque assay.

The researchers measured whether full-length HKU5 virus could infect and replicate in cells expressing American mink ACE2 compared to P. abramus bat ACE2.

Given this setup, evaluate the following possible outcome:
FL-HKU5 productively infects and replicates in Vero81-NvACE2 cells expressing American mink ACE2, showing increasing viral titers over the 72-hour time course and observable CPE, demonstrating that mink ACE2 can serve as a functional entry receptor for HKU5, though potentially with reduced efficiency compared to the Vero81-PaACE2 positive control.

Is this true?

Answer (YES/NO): YES